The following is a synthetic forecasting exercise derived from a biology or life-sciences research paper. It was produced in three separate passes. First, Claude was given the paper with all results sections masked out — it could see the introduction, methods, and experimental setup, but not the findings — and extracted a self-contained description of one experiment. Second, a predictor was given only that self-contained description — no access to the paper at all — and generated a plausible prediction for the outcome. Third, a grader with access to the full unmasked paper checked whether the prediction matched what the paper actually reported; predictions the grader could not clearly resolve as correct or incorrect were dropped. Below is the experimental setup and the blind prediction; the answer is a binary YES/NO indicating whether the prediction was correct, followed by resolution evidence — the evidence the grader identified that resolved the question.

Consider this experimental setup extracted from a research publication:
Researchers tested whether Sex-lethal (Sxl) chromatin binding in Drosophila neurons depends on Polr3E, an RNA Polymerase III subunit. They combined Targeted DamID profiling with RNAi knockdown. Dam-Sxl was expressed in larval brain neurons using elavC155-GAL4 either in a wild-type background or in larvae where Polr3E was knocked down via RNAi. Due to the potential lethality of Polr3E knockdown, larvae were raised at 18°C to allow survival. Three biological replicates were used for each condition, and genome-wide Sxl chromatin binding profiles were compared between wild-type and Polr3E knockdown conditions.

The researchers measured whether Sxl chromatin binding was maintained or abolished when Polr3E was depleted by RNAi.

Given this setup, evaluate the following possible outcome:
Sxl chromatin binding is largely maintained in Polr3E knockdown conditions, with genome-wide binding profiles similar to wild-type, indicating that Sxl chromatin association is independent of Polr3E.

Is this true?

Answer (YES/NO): NO